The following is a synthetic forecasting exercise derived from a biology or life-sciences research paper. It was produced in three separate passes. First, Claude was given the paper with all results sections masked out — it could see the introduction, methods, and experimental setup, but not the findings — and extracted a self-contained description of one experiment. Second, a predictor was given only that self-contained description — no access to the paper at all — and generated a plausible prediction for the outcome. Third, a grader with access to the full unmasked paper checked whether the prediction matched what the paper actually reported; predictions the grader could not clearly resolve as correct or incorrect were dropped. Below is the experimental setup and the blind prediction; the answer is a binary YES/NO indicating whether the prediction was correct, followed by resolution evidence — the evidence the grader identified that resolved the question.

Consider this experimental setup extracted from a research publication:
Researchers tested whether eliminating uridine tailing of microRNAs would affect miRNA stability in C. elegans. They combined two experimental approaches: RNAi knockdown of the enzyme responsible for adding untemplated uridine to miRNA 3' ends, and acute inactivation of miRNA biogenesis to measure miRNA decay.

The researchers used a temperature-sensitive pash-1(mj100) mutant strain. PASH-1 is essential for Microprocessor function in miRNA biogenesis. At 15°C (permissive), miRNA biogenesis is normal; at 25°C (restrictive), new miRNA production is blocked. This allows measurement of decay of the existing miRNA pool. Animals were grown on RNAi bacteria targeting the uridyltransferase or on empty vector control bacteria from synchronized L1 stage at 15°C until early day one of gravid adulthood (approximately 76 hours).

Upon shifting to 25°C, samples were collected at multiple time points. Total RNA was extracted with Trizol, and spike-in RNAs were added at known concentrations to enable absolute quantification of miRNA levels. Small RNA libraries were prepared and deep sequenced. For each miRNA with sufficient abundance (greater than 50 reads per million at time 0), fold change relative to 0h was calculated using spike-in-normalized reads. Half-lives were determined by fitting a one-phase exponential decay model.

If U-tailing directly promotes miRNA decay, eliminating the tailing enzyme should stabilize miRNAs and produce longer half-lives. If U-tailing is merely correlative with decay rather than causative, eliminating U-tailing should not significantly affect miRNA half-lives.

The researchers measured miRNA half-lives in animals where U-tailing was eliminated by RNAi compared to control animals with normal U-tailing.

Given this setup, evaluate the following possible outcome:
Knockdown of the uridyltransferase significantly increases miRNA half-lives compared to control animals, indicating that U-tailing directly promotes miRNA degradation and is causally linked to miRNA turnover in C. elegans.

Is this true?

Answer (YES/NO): NO